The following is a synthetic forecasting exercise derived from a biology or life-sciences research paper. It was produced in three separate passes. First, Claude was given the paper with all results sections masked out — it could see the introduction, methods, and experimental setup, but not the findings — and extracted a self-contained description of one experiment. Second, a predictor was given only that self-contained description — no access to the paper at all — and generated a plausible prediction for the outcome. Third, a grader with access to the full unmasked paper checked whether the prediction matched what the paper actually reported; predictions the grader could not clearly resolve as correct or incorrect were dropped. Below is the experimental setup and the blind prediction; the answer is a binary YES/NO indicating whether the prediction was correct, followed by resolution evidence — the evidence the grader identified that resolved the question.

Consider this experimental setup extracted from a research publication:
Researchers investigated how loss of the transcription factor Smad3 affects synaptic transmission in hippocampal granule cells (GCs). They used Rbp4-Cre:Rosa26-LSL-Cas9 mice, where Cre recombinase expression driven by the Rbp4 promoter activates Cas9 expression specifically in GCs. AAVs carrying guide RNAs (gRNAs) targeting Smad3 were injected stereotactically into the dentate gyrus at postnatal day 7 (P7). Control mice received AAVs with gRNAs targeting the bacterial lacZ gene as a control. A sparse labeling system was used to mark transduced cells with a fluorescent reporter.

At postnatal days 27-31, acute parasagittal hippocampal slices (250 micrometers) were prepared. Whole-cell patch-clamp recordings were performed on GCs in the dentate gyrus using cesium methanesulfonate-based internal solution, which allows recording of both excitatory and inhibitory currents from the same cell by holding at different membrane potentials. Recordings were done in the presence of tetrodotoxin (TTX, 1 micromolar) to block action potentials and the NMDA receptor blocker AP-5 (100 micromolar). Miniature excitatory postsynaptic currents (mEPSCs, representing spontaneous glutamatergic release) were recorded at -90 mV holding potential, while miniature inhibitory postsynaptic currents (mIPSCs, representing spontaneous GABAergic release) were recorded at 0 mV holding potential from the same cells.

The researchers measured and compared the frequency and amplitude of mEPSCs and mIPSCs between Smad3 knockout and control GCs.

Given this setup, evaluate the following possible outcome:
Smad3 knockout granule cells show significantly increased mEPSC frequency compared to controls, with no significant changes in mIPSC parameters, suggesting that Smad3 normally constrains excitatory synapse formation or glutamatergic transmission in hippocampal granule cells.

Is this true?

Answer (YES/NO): NO